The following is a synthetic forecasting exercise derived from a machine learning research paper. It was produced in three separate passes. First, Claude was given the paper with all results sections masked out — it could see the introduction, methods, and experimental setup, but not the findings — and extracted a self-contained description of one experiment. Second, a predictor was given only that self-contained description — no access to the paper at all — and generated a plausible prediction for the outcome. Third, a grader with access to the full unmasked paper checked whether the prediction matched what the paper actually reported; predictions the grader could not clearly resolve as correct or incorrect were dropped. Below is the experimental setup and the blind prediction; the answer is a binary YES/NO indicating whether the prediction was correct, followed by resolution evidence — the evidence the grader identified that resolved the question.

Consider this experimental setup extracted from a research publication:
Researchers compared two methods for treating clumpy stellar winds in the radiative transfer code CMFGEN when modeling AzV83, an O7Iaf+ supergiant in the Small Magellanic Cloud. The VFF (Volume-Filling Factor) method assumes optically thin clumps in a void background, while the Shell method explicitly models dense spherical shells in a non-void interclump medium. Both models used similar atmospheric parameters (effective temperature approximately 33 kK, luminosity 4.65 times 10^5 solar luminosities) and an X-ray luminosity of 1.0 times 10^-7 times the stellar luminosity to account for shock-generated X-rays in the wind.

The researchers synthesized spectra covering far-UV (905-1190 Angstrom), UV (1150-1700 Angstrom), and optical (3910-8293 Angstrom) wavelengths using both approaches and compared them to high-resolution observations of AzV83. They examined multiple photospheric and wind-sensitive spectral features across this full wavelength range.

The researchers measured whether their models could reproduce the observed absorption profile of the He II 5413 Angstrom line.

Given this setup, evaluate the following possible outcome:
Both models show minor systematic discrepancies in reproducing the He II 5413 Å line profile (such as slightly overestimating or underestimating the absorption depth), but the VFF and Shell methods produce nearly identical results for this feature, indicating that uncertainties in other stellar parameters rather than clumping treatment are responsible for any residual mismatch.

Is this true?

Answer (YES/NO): NO